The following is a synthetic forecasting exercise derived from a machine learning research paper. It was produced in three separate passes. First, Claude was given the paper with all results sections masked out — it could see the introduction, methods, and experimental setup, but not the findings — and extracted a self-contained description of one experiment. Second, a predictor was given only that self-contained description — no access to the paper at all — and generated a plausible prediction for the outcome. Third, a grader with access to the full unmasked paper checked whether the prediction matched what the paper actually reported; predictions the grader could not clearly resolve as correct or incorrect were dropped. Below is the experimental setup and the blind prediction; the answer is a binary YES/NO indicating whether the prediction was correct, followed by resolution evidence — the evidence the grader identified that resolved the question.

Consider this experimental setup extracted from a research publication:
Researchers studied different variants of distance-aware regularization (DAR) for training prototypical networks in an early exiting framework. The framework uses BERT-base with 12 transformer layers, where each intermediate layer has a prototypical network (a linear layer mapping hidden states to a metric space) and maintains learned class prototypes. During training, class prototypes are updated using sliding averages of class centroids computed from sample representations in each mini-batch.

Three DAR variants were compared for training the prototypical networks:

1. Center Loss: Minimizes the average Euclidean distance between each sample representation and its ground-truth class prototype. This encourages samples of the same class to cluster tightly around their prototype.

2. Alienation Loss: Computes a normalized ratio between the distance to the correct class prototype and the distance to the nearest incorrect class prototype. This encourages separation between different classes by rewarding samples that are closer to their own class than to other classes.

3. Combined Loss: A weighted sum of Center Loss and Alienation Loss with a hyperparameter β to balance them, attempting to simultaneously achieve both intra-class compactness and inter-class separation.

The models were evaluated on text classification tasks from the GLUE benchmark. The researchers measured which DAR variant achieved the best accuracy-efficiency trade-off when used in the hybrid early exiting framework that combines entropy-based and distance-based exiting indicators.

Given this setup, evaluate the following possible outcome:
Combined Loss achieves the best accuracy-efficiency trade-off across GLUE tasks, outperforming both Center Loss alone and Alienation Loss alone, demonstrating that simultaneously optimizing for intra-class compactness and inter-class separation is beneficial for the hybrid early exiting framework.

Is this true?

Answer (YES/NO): NO